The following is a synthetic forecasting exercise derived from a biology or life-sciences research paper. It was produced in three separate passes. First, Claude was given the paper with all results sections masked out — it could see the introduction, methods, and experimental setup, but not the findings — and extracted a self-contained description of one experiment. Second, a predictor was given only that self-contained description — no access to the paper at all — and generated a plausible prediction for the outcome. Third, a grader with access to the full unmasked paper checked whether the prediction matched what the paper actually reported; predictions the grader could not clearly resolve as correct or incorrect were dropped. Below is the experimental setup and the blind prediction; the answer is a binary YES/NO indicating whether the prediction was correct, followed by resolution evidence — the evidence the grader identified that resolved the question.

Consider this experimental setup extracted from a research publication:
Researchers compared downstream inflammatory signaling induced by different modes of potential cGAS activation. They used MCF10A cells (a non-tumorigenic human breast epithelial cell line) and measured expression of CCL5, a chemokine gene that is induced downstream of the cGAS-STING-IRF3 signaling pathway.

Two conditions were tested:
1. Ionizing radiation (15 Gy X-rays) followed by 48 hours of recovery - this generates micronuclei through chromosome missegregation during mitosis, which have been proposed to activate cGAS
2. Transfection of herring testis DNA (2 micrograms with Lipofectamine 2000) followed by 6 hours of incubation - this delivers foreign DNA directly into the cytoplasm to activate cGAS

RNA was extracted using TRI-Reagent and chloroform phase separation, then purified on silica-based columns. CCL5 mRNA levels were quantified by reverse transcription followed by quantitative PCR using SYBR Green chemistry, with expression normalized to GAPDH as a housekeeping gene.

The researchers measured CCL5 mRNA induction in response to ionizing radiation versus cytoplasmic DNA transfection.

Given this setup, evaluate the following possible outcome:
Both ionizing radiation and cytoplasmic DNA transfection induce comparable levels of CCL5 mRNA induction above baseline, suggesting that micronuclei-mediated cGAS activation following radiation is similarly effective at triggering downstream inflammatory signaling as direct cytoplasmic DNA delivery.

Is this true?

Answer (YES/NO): NO